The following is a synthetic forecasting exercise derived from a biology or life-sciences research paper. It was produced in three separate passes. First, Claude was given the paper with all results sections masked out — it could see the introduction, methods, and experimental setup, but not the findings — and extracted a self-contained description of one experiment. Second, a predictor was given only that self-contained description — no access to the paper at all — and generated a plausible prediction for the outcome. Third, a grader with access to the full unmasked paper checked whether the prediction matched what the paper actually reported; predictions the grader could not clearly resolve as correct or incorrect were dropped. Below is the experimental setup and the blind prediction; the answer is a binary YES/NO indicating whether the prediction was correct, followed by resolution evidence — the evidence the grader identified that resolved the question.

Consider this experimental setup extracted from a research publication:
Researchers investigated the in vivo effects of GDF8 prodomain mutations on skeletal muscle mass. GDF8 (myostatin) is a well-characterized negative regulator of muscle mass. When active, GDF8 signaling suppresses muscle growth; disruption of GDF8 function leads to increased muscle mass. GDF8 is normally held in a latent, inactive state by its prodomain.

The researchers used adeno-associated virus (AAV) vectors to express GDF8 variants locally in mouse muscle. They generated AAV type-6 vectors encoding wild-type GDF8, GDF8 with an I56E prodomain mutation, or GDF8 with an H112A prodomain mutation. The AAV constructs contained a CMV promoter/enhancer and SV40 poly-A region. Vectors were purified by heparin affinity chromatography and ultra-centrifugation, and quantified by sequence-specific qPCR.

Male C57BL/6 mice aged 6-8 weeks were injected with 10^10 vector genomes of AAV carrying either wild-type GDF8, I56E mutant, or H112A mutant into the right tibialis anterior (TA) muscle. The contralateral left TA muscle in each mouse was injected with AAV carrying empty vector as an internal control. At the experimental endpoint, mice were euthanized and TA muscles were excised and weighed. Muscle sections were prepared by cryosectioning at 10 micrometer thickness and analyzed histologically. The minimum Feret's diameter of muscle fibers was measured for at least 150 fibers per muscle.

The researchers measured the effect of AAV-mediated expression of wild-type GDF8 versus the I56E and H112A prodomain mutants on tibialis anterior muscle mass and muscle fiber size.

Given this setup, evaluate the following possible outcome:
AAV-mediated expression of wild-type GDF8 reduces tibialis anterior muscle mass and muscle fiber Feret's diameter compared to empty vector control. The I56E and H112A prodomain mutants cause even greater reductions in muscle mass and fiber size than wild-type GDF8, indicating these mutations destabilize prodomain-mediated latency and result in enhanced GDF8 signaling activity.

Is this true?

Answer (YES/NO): YES